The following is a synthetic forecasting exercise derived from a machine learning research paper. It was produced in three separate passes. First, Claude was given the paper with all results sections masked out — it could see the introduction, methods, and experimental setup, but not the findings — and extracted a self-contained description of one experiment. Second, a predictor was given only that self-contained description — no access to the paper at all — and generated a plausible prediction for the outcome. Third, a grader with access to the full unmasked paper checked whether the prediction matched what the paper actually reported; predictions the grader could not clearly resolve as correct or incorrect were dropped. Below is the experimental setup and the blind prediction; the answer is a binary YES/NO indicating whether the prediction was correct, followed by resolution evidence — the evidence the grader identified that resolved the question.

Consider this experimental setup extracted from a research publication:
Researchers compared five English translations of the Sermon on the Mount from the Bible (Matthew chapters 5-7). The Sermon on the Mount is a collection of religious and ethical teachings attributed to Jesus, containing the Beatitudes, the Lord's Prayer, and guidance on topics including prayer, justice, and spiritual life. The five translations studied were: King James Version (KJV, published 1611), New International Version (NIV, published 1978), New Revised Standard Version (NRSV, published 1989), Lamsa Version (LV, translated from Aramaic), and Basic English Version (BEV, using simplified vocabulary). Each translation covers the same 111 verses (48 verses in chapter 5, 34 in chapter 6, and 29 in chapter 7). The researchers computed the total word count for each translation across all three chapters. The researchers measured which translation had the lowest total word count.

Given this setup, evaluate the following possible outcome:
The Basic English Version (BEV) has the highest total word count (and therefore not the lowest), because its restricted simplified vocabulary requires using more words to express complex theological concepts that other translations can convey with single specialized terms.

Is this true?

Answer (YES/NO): YES